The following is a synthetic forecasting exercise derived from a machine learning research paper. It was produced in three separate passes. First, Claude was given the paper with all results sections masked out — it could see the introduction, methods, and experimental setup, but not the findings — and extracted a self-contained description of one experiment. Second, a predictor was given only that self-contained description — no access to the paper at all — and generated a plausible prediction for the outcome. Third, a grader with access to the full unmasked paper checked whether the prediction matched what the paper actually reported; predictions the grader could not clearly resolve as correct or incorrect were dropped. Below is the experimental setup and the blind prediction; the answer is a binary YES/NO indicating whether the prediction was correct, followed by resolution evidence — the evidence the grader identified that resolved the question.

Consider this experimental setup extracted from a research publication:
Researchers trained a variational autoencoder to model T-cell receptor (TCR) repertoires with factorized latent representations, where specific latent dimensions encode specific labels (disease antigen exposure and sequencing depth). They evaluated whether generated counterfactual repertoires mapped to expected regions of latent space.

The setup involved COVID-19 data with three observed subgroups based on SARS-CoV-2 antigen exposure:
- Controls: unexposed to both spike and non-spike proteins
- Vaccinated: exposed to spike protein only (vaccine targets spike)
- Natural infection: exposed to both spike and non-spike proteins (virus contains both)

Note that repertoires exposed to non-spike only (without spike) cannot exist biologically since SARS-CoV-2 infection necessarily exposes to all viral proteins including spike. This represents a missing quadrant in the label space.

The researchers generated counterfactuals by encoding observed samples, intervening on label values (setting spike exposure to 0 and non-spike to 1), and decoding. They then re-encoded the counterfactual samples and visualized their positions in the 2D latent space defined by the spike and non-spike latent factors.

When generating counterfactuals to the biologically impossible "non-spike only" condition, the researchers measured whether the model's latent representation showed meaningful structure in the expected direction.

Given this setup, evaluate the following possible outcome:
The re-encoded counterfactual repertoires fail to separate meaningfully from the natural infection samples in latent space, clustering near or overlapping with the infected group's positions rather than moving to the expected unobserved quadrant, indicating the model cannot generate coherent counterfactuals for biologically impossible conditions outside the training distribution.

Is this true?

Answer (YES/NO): NO